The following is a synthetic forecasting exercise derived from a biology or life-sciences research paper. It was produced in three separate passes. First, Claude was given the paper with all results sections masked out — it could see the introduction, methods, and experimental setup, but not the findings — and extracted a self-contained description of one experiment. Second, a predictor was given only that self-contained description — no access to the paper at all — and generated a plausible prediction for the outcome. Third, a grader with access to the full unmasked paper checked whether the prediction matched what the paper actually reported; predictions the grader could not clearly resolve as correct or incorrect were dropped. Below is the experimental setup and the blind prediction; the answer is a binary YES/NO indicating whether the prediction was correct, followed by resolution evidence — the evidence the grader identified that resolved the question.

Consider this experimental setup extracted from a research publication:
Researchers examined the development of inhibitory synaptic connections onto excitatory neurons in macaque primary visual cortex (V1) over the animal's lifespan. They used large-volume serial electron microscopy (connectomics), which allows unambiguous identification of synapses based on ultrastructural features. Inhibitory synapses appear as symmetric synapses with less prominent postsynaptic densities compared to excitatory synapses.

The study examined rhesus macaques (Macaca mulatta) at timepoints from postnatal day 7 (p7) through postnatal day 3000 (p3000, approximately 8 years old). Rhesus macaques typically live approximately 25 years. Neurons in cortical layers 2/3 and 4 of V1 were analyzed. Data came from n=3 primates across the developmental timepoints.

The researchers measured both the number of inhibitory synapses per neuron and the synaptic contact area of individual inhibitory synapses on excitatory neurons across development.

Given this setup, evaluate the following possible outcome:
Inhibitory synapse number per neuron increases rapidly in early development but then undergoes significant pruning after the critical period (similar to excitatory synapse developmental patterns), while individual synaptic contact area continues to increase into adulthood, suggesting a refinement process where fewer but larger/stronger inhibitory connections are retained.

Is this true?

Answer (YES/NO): YES